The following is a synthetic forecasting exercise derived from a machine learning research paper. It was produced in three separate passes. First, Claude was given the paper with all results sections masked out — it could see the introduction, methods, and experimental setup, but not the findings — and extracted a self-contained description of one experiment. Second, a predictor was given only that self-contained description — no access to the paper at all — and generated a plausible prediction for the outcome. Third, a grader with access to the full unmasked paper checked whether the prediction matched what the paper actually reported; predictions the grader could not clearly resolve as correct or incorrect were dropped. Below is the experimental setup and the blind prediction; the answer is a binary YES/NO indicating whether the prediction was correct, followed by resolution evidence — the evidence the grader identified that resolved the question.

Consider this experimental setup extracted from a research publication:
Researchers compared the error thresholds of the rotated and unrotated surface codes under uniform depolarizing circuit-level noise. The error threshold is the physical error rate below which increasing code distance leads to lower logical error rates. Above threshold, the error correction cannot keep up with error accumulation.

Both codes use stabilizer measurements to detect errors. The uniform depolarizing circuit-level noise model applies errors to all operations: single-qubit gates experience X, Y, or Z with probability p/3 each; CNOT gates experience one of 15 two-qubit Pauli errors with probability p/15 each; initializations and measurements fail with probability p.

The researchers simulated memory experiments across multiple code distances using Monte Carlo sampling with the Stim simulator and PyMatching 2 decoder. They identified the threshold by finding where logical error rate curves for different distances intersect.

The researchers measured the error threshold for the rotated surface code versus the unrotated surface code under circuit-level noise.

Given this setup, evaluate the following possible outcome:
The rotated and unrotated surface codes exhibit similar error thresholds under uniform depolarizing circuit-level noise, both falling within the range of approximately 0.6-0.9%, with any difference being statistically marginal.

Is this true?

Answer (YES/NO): NO